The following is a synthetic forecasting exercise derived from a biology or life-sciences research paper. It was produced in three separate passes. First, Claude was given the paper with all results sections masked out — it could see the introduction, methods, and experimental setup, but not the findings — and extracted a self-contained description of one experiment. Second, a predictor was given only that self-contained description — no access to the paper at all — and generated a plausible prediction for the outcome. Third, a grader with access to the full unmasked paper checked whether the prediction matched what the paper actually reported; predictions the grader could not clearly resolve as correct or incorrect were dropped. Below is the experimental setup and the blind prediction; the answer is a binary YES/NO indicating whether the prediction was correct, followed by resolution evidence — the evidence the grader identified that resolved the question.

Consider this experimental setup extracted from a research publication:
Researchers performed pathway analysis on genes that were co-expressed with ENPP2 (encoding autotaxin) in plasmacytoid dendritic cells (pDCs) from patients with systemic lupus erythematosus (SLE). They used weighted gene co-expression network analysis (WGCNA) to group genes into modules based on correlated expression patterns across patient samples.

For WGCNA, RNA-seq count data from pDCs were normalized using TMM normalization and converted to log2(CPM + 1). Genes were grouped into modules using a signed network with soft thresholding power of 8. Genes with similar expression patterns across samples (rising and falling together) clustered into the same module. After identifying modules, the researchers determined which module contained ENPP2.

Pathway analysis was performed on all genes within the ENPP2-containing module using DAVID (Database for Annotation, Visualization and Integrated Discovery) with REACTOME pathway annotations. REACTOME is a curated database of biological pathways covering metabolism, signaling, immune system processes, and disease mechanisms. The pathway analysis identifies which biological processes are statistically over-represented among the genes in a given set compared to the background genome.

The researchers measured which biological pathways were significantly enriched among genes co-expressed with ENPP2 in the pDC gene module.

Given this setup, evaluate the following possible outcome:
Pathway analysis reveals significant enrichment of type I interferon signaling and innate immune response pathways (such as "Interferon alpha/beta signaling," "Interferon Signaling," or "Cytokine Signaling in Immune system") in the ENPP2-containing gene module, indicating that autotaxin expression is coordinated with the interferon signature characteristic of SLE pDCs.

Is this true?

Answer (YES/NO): YES